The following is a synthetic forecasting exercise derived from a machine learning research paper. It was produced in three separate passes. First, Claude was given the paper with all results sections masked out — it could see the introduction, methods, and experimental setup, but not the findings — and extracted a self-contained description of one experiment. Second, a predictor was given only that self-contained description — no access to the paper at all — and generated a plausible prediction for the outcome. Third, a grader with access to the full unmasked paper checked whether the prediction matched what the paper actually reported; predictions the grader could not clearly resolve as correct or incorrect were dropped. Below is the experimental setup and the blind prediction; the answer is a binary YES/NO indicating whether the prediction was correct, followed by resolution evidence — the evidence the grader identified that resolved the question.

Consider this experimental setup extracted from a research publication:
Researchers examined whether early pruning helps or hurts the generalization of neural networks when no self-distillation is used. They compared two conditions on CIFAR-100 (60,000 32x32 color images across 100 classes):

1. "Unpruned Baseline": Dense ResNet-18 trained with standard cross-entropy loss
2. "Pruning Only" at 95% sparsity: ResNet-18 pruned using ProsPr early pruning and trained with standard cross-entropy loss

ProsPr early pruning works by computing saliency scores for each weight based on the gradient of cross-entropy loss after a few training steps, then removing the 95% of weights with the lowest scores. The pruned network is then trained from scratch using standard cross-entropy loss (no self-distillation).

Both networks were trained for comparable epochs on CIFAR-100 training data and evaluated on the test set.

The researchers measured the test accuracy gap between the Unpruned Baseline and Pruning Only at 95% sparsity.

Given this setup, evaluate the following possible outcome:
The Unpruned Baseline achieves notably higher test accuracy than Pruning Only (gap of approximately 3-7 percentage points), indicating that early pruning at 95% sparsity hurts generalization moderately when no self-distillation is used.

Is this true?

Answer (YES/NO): YES